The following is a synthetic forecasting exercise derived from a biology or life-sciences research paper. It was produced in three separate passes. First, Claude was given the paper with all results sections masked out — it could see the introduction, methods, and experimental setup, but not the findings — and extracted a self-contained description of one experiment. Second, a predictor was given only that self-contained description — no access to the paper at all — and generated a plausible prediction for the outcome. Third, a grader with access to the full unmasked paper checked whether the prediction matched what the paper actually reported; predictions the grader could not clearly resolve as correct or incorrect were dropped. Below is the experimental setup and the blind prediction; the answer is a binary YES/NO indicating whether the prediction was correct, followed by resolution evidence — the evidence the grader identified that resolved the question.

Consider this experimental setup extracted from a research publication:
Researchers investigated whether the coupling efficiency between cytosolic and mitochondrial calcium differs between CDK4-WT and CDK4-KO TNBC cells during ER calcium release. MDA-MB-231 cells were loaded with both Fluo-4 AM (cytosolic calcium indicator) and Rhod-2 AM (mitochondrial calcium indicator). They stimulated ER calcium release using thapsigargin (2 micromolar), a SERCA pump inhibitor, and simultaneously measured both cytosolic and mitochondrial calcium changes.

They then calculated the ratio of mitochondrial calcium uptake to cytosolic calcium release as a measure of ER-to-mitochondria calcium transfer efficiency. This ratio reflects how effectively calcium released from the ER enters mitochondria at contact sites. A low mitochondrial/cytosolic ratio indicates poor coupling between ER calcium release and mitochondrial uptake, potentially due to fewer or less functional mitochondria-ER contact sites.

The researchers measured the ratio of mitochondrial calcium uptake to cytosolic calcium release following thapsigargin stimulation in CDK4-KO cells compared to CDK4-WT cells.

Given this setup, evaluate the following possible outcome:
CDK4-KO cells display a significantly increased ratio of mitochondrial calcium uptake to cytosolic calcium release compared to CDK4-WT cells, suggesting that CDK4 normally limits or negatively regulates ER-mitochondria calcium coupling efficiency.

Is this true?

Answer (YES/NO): NO